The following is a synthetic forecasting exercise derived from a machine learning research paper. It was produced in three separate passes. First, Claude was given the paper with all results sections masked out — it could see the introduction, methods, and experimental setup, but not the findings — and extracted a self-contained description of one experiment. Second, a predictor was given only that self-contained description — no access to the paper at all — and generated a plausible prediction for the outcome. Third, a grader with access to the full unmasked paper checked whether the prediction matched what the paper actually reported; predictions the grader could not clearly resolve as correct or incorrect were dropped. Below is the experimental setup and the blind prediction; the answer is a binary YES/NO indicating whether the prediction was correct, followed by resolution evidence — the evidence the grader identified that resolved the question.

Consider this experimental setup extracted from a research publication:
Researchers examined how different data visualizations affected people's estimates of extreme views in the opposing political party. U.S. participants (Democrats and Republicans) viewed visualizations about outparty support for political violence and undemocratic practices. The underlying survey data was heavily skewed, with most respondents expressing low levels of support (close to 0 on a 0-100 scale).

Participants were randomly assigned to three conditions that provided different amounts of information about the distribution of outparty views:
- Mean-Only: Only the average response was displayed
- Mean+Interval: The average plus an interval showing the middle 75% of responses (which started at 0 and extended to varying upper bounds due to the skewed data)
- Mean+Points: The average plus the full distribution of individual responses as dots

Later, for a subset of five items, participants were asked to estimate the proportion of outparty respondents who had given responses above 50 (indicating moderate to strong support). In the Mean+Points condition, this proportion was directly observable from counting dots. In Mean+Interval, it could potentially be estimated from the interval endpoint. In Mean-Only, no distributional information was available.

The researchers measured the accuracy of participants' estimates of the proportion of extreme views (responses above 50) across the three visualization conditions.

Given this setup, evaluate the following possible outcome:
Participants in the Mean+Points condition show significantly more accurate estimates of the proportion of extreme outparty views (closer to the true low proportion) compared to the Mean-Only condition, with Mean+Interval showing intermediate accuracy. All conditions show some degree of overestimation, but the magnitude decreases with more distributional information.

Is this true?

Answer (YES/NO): NO